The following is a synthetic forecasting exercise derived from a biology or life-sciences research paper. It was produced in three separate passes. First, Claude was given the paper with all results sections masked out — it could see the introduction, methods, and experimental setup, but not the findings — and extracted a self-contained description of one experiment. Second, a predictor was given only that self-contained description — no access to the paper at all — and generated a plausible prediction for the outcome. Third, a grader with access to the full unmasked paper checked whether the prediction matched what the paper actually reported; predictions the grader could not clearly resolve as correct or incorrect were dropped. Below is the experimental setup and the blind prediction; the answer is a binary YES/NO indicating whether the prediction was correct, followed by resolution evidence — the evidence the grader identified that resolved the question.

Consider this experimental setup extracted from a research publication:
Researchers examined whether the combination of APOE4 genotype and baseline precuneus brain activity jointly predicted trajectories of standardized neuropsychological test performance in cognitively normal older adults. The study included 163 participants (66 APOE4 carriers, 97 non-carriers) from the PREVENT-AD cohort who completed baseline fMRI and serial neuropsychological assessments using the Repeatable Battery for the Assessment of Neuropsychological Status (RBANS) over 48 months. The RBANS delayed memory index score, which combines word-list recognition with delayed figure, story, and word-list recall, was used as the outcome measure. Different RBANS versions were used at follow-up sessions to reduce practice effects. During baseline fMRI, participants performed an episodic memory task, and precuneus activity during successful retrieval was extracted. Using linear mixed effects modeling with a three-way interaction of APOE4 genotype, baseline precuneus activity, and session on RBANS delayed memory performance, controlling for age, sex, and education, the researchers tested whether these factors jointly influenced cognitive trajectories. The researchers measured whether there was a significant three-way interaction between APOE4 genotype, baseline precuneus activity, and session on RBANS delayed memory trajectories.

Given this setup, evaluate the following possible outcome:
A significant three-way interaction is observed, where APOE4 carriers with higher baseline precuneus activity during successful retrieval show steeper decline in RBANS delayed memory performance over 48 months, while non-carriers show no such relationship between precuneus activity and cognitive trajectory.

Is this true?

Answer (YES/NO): NO